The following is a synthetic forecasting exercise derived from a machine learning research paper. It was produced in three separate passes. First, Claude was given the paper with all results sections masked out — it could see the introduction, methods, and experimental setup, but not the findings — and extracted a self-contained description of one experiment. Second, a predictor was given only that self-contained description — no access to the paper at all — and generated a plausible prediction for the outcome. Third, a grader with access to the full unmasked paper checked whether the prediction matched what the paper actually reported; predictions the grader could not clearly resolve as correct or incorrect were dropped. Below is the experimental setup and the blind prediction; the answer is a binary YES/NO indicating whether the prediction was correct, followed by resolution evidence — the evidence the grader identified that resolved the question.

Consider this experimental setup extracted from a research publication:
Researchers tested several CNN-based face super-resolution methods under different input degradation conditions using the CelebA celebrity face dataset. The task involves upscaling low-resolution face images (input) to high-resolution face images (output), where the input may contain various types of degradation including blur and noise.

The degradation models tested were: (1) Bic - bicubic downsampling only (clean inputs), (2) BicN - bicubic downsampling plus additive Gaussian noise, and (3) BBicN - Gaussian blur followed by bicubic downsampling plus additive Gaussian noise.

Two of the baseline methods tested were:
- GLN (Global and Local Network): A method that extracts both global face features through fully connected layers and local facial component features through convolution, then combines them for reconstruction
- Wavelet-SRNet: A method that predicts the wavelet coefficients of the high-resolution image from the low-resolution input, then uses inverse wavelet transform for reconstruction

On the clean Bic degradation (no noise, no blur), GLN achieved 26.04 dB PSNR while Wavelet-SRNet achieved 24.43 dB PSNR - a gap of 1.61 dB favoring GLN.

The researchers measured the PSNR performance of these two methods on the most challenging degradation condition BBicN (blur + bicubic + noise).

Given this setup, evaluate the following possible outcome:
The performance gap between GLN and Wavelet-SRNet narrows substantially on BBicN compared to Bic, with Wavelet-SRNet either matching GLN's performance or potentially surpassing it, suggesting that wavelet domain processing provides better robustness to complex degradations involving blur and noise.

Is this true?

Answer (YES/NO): YES